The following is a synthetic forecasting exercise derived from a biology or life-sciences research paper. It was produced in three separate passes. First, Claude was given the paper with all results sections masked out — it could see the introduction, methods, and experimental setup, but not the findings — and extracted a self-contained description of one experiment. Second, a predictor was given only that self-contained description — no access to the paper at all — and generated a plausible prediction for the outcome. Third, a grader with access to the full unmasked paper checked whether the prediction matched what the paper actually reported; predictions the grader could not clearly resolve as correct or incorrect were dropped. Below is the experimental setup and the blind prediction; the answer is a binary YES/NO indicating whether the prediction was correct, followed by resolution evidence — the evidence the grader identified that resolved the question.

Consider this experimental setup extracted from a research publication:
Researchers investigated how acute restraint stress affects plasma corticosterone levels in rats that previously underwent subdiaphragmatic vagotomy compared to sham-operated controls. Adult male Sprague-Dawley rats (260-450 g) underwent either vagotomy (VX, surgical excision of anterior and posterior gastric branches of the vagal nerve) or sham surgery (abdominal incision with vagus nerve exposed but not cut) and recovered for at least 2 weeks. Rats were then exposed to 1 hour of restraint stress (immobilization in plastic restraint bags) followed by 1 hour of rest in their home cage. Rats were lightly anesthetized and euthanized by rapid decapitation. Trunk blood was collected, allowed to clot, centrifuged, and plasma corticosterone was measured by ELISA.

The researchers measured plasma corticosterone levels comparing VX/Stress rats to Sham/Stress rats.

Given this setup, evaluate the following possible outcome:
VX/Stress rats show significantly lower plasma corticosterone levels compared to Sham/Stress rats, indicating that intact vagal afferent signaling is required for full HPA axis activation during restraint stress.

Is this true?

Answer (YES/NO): NO